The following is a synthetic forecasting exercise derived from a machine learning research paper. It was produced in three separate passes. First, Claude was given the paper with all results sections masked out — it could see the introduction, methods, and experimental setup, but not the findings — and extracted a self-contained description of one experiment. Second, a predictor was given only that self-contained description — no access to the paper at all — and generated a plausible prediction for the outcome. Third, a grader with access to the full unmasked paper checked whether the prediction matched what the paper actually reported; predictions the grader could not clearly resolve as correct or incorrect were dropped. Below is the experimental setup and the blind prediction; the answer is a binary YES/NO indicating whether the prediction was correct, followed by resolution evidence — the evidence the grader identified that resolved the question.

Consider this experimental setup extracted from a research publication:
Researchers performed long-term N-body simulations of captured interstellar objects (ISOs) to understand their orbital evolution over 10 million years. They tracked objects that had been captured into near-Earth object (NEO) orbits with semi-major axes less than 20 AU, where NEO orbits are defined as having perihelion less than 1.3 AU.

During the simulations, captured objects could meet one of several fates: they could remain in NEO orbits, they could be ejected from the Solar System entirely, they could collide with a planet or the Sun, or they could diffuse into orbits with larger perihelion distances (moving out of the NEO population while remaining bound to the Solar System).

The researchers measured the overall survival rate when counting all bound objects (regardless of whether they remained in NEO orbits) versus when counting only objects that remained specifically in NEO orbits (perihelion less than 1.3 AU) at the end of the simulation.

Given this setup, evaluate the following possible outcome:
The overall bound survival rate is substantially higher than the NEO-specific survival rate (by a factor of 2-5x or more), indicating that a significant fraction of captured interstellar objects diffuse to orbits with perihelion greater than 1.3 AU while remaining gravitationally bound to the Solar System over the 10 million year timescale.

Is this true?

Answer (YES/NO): YES